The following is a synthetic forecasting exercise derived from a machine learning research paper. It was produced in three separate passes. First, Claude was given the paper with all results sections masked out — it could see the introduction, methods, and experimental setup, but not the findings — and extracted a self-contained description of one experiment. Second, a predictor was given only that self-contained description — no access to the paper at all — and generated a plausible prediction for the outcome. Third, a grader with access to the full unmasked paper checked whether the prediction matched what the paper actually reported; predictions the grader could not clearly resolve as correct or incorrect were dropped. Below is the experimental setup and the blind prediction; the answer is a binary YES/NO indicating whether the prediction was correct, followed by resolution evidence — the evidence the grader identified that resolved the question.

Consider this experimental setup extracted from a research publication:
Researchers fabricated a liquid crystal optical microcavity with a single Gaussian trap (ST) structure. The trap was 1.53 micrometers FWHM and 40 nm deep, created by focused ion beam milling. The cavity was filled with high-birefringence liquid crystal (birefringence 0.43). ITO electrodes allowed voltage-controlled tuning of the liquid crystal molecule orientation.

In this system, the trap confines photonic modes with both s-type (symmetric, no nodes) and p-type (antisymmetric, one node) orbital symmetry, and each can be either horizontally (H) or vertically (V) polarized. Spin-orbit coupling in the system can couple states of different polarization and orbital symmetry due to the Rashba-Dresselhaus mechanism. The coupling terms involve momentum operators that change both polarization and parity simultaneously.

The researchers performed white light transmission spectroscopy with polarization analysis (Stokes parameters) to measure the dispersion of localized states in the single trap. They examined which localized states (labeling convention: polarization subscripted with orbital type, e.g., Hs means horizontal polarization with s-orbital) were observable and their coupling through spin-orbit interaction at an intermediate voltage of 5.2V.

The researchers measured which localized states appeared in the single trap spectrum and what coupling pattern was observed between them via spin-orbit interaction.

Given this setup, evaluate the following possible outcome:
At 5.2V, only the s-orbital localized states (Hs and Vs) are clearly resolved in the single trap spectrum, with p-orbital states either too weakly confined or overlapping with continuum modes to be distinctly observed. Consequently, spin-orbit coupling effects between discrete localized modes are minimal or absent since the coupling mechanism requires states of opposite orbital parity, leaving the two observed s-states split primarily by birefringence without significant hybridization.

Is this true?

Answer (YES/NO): NO